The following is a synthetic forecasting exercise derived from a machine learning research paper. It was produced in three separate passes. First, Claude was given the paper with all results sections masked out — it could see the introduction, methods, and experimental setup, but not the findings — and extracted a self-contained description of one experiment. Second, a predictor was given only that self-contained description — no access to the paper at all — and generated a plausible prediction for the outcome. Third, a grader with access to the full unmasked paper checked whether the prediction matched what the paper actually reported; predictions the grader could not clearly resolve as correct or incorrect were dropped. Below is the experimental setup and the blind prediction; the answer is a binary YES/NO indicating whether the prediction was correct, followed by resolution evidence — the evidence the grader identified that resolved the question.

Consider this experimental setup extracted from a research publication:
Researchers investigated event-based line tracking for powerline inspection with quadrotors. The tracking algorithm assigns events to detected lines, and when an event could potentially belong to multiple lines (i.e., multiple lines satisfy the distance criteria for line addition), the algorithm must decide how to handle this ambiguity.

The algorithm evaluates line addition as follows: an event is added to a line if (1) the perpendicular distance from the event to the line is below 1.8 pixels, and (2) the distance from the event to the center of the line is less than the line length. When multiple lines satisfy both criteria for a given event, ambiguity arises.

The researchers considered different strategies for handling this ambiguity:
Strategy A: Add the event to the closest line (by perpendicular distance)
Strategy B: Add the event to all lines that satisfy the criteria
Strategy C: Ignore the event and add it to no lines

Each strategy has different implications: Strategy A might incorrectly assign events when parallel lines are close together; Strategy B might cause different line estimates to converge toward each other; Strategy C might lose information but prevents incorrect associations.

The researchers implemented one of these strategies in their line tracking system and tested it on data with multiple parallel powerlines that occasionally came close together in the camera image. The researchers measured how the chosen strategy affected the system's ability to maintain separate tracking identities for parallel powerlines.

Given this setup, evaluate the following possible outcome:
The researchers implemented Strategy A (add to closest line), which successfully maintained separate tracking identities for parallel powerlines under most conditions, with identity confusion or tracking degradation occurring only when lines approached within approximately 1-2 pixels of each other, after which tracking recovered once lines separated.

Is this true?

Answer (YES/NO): NO